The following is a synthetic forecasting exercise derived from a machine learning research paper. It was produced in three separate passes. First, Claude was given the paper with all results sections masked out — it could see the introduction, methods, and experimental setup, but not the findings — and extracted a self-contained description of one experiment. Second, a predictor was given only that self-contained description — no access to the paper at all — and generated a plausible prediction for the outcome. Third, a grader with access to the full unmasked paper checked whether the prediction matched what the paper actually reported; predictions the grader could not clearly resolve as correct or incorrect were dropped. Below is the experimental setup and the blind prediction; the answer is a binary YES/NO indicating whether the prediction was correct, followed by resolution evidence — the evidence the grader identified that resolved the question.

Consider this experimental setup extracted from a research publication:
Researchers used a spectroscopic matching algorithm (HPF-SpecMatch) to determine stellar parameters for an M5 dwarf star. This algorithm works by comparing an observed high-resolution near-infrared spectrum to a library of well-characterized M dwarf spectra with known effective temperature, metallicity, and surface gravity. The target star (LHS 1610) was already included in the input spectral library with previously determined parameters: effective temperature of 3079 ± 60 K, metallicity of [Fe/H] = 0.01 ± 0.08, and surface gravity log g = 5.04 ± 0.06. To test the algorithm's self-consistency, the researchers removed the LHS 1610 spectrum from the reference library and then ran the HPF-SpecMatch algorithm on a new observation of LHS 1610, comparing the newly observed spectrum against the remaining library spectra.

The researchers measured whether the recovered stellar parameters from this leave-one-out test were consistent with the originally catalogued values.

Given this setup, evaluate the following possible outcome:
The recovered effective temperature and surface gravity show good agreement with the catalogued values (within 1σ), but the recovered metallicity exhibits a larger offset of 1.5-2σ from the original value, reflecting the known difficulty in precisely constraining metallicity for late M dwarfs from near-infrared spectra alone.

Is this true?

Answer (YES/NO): NO